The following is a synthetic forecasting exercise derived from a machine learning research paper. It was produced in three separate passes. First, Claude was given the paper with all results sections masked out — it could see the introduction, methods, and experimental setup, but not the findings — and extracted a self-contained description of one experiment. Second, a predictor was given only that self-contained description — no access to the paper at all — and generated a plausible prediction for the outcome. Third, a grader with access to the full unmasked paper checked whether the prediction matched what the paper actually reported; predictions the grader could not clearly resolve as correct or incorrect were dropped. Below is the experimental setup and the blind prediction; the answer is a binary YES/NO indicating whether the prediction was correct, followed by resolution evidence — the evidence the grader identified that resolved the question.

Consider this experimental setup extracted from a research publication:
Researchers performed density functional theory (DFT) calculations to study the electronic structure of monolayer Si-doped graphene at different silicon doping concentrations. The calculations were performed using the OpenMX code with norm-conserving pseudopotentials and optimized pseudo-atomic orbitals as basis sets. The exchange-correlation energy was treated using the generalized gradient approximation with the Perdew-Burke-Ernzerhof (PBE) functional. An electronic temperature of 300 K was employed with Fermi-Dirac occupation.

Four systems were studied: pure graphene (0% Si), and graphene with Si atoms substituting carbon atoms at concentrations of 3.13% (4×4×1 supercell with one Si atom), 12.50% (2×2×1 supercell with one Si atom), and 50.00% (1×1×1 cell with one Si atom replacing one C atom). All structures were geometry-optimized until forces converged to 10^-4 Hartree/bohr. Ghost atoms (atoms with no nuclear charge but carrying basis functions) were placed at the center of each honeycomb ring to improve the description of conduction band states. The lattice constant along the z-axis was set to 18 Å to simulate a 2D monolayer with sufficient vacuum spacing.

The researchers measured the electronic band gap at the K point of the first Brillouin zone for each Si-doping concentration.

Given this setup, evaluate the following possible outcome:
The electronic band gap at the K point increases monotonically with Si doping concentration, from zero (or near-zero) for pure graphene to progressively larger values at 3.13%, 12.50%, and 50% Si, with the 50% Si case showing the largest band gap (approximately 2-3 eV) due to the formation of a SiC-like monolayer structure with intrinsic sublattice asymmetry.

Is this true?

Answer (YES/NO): YES